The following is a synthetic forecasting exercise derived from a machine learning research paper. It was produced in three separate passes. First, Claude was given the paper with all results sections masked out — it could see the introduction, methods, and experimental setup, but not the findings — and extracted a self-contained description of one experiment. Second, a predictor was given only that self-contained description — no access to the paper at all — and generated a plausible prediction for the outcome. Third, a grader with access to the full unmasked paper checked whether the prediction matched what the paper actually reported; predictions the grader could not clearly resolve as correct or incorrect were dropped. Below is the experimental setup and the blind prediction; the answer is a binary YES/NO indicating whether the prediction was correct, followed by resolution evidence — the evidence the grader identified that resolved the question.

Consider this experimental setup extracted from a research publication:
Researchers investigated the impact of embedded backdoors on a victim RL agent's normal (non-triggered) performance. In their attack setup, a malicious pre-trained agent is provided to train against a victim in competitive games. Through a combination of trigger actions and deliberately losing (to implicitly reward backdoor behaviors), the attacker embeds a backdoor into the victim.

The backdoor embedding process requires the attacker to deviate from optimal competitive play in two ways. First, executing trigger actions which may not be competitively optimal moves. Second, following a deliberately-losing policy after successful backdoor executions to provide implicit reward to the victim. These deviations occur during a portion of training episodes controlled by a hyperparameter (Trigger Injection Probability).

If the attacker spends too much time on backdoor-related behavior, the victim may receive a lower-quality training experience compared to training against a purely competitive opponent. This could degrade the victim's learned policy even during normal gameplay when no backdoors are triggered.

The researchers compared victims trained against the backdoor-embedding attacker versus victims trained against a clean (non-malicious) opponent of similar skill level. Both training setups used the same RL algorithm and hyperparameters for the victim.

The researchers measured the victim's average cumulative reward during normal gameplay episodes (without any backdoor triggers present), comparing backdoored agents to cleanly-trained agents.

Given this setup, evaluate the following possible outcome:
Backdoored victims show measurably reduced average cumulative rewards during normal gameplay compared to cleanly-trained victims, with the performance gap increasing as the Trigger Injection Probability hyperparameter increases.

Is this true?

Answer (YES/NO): YES